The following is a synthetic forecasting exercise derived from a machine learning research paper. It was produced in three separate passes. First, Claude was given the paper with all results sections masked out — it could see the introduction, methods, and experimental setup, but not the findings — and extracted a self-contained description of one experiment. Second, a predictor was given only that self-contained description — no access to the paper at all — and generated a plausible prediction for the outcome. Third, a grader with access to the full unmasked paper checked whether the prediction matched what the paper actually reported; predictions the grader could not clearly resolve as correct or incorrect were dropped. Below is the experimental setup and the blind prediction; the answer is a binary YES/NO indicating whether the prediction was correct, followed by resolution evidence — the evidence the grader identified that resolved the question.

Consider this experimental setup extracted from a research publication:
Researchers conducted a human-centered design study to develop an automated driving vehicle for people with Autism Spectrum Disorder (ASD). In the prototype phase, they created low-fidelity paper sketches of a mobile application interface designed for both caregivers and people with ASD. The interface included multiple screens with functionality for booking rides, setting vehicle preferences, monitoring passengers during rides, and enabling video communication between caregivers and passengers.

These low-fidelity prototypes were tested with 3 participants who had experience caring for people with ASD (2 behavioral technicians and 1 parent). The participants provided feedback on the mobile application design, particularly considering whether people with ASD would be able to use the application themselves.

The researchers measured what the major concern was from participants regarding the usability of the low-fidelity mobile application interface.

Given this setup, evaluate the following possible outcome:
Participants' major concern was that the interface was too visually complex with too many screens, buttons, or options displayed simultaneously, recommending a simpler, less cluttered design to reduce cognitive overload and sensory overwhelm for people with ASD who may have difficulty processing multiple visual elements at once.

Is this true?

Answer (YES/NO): NO